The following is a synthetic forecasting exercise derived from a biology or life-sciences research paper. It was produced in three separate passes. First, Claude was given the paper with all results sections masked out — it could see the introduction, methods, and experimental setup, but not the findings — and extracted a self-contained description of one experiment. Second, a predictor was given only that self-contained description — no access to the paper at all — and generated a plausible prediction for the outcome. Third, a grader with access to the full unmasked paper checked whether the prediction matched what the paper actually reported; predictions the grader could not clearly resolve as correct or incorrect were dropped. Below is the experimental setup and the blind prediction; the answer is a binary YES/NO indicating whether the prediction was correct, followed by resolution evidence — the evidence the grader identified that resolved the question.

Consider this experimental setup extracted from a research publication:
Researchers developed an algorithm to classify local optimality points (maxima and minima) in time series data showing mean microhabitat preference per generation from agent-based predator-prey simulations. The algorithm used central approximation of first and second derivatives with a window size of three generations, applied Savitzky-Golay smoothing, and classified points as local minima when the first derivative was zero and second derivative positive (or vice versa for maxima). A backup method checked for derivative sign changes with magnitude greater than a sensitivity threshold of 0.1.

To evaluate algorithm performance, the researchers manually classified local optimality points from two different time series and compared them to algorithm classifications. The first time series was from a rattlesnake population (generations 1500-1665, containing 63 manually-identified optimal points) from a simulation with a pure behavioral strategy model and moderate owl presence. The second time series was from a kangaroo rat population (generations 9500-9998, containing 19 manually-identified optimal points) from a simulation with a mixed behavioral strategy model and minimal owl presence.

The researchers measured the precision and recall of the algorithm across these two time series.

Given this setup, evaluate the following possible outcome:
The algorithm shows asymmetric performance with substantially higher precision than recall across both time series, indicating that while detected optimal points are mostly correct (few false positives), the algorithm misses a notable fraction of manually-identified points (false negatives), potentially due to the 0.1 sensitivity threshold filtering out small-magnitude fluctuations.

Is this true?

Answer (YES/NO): NO